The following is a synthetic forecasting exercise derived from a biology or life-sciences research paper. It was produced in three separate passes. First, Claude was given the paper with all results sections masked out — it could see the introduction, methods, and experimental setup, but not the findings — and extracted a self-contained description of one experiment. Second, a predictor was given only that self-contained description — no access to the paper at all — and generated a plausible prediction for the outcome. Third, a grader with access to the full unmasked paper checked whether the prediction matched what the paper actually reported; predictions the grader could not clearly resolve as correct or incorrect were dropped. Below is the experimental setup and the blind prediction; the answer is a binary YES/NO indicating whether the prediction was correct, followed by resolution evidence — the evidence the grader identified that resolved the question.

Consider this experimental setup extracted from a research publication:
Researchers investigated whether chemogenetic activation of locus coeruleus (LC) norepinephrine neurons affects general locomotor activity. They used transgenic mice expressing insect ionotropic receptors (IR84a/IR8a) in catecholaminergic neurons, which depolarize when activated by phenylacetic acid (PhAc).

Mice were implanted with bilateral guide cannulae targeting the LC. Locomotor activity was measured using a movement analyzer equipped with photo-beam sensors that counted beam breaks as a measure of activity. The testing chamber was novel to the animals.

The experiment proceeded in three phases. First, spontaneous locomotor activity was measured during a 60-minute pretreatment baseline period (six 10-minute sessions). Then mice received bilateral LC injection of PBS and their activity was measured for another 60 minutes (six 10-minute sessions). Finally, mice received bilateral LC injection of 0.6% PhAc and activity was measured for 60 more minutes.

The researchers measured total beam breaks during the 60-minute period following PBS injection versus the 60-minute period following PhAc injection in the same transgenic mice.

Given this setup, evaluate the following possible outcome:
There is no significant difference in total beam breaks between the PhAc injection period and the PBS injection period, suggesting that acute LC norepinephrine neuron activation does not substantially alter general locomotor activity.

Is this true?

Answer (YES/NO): YES